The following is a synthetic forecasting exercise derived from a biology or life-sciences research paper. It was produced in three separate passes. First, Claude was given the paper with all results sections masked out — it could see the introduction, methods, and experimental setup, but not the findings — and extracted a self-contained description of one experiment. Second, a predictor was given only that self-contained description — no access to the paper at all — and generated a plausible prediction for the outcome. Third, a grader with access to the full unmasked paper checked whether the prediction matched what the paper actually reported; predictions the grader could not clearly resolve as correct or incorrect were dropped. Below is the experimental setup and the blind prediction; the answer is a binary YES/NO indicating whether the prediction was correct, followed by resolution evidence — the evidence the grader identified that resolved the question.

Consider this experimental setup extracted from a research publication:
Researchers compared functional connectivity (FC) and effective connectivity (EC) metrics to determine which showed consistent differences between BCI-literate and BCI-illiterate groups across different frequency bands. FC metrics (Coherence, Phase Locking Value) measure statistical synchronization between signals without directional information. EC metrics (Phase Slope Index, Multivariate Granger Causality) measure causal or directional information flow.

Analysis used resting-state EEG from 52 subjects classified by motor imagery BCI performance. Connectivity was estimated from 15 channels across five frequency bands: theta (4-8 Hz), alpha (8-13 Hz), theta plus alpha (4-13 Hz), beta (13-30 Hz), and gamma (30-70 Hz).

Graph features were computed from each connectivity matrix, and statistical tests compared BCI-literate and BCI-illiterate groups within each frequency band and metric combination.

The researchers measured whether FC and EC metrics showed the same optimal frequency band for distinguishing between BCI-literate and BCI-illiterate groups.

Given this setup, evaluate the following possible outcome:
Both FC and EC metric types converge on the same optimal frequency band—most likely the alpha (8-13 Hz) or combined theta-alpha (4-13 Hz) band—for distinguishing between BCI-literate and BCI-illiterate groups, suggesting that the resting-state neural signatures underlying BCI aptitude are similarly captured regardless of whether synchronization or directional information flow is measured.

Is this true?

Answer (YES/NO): NO